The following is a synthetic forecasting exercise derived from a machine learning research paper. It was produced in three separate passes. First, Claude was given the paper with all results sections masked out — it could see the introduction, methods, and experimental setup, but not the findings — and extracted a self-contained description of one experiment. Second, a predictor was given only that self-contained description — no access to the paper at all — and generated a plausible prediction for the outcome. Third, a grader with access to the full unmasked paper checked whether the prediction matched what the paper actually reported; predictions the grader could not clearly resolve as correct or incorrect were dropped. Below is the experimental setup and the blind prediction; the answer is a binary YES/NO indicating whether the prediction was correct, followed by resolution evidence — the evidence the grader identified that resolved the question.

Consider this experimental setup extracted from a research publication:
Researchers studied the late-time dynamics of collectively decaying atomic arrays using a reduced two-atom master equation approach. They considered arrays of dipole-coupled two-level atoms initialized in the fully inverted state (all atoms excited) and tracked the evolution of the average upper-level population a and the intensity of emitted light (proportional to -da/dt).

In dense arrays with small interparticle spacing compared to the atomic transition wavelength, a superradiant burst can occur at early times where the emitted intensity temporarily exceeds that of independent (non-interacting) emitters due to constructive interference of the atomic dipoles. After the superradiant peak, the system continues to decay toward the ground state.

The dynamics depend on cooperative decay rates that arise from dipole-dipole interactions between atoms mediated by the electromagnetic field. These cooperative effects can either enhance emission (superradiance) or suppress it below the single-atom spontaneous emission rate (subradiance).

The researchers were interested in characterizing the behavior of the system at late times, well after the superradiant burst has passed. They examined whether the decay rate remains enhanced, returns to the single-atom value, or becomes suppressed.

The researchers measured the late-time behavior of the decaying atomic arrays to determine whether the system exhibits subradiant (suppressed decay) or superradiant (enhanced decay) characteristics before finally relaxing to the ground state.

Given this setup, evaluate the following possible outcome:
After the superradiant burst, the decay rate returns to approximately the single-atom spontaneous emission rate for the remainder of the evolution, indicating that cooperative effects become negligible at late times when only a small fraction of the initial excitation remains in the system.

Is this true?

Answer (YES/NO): NO